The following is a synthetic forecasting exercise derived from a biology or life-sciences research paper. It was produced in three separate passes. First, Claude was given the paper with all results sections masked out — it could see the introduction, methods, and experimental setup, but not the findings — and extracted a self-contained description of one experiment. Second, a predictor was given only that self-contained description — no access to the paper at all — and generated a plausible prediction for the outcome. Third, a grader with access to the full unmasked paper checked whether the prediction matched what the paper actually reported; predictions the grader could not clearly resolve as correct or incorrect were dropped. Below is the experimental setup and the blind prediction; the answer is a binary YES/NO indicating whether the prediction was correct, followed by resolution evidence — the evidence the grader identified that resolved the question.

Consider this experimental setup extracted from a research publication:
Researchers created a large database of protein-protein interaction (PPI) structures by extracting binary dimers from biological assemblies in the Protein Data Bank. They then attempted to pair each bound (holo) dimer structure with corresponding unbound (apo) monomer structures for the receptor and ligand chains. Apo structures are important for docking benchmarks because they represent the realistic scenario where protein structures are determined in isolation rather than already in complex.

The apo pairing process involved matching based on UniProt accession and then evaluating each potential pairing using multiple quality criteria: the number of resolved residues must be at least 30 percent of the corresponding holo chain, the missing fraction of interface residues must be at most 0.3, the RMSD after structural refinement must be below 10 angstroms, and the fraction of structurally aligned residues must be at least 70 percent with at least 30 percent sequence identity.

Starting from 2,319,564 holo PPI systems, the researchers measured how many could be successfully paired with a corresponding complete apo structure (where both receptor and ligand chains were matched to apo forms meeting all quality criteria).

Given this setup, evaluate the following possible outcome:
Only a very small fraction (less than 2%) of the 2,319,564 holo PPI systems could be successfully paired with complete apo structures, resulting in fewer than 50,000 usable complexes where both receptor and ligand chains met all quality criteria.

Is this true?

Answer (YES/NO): NO